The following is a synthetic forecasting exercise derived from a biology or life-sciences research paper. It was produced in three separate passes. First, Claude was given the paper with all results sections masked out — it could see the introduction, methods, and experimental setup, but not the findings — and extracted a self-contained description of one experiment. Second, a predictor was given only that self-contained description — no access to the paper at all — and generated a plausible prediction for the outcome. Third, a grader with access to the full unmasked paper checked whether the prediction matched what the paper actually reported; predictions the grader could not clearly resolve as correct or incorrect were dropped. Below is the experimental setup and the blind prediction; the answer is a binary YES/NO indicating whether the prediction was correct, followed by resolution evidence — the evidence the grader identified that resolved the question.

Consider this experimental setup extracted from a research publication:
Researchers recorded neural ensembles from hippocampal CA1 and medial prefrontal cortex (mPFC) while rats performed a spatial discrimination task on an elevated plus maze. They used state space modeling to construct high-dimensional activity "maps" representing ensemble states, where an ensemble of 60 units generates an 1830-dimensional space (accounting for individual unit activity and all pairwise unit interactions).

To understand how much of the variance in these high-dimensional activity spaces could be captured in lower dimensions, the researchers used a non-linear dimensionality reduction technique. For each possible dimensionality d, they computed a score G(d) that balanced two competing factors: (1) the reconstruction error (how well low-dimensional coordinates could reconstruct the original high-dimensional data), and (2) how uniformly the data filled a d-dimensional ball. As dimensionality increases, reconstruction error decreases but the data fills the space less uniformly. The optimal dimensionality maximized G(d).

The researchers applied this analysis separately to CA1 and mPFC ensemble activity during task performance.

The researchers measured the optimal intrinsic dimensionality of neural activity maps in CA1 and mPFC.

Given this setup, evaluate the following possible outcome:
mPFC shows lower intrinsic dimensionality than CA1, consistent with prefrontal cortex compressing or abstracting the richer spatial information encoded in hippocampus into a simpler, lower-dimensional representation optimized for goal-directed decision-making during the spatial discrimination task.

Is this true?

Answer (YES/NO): NO